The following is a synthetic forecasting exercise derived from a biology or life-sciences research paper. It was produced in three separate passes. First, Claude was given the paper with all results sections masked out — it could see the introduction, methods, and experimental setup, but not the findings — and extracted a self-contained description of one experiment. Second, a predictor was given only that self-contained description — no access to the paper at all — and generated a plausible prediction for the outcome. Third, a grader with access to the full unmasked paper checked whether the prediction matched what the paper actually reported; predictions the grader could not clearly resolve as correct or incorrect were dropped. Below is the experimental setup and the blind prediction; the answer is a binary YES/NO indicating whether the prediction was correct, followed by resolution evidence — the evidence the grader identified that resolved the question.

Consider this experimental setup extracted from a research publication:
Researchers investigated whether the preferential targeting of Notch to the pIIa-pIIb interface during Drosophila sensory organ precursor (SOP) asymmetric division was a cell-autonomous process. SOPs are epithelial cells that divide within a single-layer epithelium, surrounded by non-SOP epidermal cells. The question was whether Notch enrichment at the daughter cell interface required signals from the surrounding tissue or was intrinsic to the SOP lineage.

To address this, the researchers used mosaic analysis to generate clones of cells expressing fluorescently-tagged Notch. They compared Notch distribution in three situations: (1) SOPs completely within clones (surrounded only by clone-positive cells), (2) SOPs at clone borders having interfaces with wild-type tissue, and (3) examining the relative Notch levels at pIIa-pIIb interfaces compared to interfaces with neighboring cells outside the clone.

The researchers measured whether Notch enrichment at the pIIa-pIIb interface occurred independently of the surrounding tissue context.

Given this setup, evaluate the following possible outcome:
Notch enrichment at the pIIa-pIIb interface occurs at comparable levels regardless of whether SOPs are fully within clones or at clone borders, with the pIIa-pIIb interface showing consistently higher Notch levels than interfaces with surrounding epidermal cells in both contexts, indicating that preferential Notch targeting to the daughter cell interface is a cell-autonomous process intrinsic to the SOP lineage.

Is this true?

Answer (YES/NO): YES